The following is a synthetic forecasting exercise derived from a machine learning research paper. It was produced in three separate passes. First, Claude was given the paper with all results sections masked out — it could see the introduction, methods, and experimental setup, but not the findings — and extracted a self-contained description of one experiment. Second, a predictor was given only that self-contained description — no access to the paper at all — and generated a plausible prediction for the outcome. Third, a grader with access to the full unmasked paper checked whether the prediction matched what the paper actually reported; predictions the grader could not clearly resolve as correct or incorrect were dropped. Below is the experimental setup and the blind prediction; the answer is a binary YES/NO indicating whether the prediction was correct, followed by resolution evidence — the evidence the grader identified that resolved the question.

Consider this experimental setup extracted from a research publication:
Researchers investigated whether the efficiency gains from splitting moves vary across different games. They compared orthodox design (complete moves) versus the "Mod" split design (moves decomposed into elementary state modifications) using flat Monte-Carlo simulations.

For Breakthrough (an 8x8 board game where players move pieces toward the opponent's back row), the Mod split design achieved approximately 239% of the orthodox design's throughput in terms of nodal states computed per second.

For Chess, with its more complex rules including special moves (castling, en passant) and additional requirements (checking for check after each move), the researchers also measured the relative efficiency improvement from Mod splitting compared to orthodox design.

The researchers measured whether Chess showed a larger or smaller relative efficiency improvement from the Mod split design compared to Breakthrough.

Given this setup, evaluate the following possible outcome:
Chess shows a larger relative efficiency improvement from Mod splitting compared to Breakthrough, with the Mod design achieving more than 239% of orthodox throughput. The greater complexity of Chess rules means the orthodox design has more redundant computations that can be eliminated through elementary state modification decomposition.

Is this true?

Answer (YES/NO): YES